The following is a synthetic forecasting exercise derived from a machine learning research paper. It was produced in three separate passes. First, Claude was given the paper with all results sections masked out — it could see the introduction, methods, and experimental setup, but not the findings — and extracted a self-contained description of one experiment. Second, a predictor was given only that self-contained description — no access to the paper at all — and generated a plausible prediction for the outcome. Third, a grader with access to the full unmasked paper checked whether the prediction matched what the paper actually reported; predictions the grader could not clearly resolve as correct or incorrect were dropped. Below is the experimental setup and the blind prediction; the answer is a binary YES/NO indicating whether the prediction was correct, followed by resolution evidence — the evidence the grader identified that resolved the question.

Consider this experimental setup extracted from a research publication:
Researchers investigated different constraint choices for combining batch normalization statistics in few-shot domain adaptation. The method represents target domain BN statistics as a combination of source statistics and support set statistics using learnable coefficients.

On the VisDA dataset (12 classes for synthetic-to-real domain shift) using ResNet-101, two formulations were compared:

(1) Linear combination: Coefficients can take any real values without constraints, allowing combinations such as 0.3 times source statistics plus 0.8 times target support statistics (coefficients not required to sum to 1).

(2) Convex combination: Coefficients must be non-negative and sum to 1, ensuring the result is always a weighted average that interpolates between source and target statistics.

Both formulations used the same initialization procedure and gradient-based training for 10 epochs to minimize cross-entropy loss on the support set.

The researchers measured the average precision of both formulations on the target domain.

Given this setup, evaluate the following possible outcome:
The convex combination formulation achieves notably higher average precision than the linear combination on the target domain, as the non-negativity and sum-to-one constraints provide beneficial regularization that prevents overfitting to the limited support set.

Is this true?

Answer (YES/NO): NO